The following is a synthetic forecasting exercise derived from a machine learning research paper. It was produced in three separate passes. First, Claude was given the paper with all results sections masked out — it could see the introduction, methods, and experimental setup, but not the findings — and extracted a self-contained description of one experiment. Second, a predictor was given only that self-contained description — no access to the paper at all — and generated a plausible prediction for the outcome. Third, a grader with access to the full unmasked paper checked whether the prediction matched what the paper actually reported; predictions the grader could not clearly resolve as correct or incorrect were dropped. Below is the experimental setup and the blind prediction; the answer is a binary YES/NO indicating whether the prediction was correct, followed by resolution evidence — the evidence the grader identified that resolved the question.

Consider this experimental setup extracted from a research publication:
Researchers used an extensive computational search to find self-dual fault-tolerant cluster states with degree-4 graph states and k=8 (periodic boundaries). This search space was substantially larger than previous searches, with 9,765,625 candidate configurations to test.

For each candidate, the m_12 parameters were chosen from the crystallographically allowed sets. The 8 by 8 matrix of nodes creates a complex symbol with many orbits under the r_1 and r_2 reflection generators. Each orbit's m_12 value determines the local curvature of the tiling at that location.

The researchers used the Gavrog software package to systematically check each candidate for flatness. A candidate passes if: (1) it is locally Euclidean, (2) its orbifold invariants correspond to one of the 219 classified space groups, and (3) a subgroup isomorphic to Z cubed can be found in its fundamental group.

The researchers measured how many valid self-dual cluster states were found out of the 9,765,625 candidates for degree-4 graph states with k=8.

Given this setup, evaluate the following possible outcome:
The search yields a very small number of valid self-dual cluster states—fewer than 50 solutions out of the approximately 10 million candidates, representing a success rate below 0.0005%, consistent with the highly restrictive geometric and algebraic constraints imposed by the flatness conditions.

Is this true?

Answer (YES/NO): NO